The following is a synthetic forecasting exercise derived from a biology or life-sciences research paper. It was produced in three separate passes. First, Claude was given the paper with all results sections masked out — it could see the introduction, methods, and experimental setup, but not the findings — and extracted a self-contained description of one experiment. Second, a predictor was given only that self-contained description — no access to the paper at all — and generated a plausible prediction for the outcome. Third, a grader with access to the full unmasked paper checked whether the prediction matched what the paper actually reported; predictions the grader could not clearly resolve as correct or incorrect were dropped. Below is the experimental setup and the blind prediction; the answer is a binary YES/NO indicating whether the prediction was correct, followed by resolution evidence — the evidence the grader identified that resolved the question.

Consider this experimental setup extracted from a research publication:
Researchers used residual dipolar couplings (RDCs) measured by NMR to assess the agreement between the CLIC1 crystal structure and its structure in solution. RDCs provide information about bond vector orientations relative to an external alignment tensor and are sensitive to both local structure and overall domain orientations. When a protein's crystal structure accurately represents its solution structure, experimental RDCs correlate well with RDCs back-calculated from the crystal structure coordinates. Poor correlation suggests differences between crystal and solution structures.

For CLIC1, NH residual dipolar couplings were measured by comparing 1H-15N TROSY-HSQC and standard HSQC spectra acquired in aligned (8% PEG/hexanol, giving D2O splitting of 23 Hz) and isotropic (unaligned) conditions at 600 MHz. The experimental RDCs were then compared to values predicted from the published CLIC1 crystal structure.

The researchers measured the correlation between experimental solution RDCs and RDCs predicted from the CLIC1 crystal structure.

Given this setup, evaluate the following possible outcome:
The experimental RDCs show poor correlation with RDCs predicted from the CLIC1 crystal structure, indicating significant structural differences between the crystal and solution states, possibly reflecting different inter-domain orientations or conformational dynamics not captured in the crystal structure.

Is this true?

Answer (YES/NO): YES